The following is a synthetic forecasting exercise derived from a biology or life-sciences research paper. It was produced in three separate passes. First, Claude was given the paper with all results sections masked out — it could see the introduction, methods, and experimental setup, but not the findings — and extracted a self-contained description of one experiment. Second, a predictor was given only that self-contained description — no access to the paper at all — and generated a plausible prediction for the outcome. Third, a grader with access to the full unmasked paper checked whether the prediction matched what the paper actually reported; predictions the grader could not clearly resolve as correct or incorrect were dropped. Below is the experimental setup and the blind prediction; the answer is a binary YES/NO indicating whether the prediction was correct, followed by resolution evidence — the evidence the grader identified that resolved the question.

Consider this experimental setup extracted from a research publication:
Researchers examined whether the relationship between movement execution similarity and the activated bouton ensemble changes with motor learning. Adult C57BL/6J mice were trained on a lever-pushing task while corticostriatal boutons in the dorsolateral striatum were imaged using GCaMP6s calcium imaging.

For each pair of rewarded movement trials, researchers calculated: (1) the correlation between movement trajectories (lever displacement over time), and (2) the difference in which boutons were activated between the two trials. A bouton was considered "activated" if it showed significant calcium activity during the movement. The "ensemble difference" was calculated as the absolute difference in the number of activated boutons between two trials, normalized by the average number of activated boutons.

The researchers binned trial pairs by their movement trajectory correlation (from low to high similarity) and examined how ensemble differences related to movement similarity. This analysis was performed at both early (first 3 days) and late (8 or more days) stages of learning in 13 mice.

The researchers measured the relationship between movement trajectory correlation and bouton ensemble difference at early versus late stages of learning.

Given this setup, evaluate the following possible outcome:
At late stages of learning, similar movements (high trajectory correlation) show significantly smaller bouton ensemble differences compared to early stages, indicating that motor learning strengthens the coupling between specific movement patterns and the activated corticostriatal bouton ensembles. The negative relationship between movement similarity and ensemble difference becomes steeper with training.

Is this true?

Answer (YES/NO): YES